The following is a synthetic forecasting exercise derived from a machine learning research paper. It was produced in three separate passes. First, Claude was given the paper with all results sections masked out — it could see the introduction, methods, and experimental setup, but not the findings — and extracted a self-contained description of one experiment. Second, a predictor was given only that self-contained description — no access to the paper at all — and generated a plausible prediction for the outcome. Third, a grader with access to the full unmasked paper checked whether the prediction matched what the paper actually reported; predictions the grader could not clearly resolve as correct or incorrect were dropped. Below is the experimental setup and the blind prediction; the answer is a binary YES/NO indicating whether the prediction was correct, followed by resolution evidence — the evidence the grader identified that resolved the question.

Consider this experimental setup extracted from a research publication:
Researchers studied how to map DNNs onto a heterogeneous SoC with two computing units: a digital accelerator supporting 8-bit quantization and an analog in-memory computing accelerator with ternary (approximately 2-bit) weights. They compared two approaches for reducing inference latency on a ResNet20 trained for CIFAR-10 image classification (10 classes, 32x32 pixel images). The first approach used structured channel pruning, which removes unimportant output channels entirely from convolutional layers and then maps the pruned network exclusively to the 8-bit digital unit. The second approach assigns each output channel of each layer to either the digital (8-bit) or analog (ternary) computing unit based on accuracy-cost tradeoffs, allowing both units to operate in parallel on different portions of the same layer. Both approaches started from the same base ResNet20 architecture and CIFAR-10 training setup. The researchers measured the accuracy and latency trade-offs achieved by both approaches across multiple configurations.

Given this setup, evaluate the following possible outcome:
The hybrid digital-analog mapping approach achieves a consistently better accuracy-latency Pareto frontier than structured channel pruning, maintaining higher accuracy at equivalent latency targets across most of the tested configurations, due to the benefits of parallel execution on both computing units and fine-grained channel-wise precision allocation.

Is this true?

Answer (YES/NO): YES